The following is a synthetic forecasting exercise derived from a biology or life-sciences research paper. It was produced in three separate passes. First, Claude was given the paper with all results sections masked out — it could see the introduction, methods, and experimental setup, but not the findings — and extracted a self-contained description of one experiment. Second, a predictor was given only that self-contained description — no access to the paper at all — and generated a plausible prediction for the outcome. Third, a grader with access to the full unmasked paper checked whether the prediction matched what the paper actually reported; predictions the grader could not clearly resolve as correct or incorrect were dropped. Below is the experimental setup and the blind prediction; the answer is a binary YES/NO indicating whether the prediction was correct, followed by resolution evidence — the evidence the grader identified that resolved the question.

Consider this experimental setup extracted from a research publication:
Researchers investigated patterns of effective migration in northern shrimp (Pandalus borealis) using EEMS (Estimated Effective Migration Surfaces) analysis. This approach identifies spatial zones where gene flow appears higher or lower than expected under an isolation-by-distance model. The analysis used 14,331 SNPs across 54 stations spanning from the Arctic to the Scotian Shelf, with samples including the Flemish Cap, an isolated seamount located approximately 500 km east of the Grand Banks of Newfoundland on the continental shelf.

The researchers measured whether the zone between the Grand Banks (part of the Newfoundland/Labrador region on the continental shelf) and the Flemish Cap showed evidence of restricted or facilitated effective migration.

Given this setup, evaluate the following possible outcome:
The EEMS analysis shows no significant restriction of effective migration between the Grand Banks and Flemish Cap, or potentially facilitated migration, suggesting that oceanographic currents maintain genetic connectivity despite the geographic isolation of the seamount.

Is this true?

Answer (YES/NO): NO